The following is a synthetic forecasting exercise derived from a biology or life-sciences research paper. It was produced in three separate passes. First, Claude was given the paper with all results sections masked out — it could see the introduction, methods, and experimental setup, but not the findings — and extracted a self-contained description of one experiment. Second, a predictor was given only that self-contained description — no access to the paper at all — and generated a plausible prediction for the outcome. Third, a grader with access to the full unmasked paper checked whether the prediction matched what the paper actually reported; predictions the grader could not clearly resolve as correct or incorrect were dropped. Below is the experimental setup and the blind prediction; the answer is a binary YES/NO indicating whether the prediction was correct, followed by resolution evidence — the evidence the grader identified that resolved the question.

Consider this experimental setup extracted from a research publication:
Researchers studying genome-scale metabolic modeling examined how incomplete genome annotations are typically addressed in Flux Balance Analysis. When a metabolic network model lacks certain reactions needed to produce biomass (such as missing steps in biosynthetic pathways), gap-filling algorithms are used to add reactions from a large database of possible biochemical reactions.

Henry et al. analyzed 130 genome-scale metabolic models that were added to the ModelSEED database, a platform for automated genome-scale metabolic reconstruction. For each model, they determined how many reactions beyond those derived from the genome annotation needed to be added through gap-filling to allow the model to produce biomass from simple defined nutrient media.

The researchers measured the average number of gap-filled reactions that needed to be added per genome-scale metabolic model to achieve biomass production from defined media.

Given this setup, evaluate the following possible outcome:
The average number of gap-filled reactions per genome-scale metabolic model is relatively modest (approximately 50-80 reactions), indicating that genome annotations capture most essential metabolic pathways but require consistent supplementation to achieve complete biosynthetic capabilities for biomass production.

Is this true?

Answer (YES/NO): YES